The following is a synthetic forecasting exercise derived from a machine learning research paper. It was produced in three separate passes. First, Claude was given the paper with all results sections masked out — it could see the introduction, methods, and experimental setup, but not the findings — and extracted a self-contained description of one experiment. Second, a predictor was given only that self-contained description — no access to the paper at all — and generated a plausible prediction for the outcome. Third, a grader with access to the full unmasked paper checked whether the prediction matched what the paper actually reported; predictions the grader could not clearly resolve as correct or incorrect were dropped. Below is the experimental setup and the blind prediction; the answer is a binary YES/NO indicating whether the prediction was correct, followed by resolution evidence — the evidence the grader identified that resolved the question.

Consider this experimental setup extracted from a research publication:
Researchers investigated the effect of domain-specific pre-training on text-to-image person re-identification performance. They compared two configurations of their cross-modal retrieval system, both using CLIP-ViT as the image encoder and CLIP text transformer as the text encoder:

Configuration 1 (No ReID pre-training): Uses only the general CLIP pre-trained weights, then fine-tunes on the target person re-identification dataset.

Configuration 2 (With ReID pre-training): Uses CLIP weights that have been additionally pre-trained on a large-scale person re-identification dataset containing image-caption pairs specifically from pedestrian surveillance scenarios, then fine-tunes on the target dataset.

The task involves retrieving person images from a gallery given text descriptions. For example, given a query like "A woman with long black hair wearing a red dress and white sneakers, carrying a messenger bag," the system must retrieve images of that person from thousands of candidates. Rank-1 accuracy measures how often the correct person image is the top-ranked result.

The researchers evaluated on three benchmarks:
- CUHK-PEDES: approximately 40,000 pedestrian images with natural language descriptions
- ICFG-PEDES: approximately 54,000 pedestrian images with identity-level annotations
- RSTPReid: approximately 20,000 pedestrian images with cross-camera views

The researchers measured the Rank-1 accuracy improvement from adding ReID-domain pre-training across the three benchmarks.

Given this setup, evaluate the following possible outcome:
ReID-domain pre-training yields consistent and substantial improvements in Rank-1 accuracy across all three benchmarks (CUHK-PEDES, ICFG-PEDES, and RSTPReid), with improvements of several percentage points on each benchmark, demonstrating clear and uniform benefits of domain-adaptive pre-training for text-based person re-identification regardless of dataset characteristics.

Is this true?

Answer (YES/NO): NO